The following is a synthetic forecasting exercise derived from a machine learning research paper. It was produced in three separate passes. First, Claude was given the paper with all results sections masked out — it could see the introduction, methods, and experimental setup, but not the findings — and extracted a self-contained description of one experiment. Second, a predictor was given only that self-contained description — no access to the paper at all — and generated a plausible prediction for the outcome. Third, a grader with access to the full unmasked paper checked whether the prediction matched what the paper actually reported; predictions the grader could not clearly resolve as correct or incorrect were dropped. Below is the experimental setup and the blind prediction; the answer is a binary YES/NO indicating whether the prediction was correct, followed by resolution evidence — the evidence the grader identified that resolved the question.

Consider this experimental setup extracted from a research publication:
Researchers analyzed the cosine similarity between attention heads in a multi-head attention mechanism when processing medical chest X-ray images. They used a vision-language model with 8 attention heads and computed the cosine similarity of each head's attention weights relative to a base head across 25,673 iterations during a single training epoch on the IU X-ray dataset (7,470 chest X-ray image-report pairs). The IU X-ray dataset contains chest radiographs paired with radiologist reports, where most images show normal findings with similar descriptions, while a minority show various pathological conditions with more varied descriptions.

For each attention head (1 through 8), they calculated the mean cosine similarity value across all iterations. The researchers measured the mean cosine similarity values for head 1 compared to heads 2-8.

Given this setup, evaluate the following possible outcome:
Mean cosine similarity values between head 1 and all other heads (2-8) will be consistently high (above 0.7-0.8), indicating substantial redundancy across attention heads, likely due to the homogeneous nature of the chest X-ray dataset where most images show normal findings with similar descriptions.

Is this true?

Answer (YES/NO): NO